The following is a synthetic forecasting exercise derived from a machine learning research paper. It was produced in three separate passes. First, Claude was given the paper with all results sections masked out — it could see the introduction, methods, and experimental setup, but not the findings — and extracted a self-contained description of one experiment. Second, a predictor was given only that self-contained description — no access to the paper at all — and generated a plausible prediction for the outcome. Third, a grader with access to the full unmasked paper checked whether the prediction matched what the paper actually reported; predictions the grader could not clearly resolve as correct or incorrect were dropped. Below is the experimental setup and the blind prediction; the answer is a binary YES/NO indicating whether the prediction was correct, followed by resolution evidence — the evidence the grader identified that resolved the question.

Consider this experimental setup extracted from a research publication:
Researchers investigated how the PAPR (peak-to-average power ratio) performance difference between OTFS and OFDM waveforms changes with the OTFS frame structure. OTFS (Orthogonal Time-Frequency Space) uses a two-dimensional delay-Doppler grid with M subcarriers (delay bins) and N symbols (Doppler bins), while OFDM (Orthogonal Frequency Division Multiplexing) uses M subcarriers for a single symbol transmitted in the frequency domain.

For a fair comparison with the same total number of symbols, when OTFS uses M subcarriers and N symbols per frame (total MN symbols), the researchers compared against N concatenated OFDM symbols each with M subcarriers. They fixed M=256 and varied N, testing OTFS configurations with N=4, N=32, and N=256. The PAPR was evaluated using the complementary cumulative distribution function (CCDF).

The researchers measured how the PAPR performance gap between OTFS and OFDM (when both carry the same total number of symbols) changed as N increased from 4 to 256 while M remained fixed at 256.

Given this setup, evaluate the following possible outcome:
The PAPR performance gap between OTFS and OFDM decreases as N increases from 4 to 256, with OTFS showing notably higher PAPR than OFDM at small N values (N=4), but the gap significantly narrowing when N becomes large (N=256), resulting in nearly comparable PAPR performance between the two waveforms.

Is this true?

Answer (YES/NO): NO